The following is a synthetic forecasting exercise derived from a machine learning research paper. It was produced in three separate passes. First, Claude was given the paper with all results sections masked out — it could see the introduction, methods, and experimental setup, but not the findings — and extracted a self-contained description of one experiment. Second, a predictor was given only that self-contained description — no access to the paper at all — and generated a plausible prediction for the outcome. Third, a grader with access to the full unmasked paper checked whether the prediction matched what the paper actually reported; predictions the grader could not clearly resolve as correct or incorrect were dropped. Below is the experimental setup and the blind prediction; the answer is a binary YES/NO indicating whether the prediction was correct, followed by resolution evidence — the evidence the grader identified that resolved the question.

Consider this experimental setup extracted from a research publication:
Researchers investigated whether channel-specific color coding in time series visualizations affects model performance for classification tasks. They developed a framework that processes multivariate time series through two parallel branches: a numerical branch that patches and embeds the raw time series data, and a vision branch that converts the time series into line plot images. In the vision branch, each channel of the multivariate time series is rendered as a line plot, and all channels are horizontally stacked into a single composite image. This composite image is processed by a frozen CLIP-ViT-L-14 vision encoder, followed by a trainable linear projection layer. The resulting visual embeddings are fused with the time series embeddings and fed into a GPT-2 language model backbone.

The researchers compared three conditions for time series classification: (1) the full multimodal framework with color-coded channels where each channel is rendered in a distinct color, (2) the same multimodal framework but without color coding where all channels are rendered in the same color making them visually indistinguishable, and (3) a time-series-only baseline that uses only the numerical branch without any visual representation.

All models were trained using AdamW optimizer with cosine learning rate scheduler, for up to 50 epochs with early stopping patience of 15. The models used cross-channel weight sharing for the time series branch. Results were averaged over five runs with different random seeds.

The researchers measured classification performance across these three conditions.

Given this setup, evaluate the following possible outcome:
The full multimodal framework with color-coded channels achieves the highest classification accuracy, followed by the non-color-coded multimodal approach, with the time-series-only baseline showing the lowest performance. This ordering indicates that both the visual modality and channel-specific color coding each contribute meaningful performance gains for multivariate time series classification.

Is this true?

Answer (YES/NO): YES